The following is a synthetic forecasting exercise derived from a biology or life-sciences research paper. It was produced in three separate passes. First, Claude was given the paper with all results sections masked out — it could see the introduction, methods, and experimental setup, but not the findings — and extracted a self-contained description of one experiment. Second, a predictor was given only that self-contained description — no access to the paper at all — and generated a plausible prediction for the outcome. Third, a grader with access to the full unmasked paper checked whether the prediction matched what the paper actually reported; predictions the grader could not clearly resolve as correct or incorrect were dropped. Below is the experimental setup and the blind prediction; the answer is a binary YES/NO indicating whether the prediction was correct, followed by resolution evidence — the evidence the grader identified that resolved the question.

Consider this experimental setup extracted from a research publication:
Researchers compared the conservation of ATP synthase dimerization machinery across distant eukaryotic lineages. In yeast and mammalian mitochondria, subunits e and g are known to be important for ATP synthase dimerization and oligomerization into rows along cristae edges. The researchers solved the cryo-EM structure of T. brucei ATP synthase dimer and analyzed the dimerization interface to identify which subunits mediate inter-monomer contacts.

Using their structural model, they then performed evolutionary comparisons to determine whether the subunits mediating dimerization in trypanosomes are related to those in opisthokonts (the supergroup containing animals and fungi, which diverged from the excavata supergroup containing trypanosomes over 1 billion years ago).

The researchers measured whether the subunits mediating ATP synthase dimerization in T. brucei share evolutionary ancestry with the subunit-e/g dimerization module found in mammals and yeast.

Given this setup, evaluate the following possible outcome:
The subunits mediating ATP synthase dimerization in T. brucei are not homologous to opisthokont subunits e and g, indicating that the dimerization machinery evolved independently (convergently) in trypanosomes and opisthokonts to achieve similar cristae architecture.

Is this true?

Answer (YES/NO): NO